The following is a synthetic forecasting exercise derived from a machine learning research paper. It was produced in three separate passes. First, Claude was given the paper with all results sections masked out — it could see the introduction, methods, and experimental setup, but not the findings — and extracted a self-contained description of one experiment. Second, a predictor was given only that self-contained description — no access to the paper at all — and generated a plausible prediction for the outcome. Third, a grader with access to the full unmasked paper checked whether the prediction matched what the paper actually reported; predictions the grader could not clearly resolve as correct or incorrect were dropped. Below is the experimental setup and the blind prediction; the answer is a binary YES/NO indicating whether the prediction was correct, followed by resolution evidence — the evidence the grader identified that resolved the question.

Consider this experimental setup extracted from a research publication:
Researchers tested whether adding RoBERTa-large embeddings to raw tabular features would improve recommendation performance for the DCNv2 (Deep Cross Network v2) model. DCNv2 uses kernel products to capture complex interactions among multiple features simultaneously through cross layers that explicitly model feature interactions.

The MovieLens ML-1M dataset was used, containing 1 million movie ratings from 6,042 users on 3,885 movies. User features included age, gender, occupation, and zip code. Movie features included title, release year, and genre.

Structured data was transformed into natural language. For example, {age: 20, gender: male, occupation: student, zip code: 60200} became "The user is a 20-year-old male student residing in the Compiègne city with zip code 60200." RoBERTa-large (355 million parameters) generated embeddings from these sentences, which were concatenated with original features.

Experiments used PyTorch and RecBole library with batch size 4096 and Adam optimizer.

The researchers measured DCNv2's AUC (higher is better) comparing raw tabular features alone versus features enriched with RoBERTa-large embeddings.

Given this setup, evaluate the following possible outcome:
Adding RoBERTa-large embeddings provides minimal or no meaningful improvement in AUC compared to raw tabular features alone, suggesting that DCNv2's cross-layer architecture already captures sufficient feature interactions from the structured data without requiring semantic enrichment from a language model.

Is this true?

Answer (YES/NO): NO